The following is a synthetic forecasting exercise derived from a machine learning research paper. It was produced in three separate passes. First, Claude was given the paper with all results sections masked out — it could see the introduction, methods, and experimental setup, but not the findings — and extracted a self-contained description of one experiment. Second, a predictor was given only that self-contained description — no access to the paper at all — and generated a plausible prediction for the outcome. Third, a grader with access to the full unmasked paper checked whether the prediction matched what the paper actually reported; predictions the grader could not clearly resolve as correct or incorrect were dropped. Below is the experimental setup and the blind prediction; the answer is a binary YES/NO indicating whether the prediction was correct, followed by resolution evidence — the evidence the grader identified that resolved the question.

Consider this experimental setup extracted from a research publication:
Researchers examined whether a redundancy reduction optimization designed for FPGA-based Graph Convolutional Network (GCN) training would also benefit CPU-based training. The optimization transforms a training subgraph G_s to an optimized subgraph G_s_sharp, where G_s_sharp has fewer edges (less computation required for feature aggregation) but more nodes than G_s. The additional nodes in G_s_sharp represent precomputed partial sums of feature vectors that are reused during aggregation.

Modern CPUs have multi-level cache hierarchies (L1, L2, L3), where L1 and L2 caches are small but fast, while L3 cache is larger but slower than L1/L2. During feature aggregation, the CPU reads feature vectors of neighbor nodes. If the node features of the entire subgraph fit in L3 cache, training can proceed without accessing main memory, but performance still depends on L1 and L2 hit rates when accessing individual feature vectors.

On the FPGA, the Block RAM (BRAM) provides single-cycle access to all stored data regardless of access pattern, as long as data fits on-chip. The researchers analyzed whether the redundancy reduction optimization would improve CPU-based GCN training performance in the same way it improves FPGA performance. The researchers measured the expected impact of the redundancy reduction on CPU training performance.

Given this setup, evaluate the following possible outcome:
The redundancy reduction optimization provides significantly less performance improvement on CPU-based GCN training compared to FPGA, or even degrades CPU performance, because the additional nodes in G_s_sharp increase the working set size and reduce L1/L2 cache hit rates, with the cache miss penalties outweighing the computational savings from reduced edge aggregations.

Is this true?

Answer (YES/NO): YES